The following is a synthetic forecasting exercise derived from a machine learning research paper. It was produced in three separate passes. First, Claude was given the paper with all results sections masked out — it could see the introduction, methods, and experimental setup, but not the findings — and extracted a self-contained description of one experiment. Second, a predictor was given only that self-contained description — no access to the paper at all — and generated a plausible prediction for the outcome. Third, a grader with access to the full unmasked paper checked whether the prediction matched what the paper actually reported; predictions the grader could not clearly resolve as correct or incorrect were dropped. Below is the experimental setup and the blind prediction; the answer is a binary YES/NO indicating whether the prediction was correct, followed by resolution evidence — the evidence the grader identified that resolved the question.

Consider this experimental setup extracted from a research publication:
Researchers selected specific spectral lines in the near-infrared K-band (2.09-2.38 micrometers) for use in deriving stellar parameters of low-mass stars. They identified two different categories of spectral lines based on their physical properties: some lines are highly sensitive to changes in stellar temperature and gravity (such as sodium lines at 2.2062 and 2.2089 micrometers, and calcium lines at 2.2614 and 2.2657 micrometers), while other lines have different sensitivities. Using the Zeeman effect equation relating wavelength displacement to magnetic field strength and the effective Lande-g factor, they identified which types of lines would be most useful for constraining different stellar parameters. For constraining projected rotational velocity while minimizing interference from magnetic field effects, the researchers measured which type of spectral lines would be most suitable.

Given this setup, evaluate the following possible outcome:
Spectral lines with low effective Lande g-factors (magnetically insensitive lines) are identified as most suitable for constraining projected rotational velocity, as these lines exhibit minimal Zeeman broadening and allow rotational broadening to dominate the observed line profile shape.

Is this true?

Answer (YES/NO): YES